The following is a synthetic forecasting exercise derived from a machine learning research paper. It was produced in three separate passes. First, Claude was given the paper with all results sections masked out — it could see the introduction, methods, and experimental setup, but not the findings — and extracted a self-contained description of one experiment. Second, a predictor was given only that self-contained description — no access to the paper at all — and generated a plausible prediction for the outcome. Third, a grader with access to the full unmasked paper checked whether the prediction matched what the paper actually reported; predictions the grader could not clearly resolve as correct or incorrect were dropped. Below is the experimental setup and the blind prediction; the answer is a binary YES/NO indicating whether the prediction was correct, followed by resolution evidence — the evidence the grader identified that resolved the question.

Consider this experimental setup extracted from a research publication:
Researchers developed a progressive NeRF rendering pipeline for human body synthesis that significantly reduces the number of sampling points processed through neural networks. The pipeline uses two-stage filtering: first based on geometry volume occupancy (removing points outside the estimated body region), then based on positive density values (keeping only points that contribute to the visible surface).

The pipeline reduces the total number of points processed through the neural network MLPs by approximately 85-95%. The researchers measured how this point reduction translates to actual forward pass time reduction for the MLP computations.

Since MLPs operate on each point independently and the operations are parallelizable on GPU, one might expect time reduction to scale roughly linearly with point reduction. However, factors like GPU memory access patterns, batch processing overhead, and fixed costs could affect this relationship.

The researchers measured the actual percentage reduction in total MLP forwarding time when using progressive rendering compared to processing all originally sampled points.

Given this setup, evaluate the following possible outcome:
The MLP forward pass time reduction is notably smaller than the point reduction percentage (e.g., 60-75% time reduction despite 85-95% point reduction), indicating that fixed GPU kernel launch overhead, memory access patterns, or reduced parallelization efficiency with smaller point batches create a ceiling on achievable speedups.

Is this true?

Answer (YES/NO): NO